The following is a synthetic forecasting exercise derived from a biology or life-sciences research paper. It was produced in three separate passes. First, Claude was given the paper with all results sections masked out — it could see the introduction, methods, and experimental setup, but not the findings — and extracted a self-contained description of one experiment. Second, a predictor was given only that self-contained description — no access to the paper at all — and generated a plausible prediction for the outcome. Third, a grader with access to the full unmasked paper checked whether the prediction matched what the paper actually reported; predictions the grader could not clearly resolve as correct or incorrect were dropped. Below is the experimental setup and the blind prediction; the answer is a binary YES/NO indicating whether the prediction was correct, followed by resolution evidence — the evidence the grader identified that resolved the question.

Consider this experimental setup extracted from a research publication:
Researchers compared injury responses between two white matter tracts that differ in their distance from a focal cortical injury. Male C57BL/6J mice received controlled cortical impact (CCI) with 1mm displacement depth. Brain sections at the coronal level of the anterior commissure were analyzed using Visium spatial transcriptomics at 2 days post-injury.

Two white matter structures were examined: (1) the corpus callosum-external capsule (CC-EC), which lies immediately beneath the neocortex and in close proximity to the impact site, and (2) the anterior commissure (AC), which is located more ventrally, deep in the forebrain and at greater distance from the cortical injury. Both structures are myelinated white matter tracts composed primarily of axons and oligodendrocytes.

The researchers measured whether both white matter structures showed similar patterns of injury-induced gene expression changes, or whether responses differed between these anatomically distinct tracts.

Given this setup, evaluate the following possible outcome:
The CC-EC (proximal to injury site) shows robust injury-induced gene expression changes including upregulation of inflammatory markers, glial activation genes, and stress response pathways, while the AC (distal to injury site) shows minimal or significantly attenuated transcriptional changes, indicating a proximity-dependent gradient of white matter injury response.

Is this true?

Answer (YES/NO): YES